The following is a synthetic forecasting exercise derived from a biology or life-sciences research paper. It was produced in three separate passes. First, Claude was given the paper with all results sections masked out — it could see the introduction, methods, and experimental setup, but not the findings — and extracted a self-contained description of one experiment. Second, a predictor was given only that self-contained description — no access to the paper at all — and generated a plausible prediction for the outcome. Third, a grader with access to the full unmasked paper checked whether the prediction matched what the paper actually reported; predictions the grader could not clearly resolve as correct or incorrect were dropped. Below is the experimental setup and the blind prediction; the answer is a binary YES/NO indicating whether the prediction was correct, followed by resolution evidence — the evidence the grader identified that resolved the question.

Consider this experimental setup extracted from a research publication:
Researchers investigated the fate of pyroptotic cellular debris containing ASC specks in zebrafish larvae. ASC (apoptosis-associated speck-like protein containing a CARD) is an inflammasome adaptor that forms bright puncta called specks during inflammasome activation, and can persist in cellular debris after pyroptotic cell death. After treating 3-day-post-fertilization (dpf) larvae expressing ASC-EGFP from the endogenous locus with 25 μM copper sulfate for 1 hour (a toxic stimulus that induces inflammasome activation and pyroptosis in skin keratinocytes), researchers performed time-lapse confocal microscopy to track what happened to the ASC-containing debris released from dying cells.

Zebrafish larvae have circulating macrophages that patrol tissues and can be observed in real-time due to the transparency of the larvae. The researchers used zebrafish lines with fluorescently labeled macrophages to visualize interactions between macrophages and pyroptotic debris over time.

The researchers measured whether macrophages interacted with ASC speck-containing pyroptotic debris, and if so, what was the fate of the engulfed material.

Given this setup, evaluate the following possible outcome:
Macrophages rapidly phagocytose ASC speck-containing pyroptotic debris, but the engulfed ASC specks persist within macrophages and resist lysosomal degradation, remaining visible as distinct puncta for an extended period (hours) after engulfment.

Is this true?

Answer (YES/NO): NO